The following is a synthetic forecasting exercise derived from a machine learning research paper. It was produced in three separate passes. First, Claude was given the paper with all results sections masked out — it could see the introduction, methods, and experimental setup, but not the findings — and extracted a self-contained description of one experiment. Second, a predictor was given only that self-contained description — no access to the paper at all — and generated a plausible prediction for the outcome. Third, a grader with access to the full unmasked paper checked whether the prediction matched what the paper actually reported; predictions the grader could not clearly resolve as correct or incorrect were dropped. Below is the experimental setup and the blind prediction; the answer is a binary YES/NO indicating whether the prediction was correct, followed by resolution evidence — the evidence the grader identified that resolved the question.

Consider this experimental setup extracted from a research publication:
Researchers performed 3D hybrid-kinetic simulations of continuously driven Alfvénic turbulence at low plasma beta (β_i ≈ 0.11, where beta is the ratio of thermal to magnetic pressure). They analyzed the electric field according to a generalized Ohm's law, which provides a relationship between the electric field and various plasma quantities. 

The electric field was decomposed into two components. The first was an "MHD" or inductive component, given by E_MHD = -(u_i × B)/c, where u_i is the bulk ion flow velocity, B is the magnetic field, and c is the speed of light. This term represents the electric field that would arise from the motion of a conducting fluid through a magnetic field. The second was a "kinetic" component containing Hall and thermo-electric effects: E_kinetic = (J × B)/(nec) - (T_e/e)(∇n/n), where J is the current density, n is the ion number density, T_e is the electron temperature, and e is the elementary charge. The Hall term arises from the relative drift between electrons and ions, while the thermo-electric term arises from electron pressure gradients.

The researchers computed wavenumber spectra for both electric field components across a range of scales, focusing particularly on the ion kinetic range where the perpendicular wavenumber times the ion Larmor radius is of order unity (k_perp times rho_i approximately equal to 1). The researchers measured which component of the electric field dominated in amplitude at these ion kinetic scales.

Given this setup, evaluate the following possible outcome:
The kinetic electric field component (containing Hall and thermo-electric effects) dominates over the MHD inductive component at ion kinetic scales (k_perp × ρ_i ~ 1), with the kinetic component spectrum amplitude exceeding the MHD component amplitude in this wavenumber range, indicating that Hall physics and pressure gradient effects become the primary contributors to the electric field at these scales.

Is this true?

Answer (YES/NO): YES